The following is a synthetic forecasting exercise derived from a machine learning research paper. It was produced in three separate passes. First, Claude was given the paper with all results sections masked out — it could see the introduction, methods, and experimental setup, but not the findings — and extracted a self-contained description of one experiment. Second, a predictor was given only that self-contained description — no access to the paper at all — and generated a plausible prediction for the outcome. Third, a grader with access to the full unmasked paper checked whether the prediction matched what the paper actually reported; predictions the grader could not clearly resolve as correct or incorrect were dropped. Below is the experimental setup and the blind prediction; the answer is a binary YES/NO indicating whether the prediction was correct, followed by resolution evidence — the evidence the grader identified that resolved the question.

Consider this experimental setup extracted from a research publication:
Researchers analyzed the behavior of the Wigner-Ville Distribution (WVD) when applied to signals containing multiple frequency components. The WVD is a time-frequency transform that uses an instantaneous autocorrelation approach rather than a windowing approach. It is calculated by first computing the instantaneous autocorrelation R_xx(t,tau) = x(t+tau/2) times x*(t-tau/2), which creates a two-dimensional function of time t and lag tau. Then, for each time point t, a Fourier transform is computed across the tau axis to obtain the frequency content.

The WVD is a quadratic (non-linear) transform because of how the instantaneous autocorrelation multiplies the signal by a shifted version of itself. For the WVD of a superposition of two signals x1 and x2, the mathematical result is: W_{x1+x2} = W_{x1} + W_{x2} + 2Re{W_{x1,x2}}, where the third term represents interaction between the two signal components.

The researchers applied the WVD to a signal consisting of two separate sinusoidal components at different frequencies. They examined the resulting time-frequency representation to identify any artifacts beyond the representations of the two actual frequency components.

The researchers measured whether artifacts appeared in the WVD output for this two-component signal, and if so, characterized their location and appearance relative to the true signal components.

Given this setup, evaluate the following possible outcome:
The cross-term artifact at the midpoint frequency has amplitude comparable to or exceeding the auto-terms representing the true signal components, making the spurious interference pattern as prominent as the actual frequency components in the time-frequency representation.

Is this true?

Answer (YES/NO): YES